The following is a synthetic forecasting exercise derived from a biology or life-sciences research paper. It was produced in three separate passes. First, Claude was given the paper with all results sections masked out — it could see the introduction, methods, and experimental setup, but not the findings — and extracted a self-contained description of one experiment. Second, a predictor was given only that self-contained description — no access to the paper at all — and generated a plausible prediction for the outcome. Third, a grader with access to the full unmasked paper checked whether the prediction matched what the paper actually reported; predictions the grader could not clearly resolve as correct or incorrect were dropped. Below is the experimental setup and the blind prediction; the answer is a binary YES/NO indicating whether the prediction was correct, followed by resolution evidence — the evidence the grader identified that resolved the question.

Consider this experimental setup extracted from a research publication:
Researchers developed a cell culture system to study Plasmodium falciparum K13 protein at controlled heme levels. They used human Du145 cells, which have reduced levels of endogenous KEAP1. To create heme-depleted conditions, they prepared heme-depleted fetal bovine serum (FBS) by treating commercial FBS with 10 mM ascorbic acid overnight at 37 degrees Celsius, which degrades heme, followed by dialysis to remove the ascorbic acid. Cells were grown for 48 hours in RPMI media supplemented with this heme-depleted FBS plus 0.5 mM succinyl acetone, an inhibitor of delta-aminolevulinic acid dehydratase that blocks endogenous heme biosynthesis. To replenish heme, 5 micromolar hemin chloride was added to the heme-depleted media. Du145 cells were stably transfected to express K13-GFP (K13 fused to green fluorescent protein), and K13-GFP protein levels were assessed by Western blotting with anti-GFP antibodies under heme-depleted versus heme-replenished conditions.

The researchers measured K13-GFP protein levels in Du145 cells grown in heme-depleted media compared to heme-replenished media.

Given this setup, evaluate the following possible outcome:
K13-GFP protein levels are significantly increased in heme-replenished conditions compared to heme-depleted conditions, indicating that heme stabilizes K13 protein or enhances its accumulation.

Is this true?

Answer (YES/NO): YES